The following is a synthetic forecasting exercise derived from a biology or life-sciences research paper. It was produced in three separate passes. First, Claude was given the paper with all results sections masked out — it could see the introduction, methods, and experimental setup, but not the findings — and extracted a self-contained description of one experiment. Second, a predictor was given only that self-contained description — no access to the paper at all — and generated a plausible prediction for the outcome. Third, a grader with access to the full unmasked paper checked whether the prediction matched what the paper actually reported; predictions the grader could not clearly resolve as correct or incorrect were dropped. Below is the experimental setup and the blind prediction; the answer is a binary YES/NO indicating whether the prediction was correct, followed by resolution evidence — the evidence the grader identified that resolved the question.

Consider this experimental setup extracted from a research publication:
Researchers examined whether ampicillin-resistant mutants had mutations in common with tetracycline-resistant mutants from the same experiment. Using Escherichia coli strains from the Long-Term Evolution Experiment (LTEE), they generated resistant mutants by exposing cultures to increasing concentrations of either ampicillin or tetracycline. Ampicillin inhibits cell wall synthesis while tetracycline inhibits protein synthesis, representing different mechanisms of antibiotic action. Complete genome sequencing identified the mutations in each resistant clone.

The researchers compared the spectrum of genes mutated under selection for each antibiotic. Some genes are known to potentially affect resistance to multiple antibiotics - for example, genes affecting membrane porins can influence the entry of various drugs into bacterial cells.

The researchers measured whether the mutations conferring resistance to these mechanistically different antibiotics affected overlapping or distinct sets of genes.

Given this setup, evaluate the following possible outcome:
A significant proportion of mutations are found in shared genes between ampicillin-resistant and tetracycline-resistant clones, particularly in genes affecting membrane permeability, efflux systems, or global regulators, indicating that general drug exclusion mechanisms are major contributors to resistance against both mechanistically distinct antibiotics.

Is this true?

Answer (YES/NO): NO